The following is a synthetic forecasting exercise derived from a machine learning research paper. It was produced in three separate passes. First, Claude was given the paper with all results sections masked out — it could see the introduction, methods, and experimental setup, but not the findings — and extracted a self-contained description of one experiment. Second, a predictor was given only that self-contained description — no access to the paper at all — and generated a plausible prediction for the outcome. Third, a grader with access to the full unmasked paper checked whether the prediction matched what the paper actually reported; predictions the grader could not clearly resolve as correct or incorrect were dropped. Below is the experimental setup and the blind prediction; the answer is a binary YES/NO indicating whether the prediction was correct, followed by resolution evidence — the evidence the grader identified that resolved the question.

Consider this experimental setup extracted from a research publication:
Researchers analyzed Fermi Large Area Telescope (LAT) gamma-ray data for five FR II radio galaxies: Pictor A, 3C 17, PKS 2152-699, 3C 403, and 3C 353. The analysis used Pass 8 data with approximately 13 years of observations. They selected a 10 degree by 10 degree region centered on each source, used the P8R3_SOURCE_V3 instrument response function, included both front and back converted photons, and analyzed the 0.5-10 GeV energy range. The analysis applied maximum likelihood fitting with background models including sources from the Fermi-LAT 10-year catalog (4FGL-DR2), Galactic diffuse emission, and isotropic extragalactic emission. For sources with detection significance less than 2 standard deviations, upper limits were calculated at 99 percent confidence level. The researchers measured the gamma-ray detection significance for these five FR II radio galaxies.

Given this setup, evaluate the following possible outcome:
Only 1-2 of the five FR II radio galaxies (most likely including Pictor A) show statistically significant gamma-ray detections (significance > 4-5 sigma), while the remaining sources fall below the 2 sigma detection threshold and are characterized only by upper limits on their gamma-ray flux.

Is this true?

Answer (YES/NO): NO